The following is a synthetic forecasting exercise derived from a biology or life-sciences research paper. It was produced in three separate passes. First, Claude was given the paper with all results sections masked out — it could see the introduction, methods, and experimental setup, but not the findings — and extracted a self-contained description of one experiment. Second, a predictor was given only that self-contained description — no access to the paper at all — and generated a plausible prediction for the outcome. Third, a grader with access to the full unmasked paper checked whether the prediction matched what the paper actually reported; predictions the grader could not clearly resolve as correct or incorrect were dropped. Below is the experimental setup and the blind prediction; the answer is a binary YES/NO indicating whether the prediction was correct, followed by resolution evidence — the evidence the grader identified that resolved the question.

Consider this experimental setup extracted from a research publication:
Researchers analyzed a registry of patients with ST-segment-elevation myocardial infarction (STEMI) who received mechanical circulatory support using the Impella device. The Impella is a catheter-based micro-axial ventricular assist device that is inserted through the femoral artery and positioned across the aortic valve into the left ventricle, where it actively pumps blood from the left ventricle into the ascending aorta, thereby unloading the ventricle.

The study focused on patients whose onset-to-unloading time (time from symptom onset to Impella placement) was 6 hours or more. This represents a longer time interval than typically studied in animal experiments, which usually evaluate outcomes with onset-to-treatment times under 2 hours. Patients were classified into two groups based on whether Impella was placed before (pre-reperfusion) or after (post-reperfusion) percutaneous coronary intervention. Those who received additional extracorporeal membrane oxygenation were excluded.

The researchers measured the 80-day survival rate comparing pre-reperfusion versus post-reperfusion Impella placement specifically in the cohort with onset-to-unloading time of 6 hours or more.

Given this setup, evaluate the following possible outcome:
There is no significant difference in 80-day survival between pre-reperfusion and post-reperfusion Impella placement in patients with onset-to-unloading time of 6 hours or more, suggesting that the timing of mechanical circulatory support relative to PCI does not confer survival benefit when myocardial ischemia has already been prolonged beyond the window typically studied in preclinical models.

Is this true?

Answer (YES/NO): NO